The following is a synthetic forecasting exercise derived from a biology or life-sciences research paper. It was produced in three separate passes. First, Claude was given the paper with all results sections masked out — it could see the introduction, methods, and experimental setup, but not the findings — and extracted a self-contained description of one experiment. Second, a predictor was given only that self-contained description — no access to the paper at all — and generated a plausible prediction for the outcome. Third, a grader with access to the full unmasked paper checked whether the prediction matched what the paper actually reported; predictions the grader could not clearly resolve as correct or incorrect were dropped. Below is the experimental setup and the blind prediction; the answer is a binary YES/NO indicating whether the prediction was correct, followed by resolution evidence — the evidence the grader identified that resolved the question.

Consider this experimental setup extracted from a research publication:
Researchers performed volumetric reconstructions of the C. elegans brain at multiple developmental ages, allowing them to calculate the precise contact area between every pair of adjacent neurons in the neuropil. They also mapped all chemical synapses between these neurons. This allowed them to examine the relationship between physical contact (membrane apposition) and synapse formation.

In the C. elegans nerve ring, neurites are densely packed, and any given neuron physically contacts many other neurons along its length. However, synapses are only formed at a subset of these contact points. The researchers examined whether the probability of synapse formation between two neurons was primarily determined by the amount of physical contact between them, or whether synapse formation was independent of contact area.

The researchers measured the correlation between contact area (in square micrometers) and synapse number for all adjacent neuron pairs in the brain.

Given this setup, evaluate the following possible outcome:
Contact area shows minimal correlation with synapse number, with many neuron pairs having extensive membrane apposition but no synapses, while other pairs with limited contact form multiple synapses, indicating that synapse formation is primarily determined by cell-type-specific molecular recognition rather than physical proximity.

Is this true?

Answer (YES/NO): NO